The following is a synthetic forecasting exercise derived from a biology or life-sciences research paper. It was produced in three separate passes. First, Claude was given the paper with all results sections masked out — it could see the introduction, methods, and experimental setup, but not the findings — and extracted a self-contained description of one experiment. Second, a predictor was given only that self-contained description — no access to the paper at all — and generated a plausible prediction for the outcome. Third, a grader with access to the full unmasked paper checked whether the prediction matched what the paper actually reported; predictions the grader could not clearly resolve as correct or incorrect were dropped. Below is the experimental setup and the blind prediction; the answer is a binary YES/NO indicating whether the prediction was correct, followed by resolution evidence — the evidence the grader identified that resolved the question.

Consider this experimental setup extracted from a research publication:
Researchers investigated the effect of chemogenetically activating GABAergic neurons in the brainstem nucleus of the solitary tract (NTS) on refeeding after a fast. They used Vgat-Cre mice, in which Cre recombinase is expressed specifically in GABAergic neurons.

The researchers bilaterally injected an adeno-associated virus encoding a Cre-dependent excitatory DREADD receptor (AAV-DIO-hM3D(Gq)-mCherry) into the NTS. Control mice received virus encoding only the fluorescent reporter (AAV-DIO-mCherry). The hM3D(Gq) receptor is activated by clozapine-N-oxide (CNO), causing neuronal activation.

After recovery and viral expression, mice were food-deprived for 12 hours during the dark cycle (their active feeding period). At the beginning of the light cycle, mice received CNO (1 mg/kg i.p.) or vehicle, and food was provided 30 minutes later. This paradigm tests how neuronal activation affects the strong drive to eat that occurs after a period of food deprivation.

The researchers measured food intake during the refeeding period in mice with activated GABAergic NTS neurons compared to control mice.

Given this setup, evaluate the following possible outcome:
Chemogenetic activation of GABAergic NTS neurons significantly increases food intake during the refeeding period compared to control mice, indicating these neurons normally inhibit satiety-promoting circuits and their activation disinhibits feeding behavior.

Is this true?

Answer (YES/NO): NO